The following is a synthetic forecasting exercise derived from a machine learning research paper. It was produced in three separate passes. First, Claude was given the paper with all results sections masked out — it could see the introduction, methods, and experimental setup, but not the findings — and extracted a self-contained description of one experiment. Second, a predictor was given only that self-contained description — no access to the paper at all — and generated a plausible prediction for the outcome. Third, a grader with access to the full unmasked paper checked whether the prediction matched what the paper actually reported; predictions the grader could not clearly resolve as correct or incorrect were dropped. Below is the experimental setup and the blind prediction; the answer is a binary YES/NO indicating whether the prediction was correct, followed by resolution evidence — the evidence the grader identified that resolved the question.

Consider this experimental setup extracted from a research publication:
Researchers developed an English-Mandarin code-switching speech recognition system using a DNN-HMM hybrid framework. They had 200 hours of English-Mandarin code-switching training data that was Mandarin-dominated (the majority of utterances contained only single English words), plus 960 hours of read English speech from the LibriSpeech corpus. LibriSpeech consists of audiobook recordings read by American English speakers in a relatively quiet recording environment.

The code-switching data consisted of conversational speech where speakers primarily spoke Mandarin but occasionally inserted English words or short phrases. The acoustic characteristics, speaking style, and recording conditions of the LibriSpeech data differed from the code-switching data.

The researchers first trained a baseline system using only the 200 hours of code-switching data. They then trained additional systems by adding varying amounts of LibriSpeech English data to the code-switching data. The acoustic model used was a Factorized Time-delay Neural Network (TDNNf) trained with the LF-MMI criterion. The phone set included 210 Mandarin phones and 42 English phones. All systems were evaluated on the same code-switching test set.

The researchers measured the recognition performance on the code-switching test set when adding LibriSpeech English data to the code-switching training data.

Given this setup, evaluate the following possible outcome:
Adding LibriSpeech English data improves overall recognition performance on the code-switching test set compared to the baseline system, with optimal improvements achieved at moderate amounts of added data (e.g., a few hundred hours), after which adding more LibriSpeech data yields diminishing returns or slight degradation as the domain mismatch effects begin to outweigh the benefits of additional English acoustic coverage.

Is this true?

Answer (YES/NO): NO